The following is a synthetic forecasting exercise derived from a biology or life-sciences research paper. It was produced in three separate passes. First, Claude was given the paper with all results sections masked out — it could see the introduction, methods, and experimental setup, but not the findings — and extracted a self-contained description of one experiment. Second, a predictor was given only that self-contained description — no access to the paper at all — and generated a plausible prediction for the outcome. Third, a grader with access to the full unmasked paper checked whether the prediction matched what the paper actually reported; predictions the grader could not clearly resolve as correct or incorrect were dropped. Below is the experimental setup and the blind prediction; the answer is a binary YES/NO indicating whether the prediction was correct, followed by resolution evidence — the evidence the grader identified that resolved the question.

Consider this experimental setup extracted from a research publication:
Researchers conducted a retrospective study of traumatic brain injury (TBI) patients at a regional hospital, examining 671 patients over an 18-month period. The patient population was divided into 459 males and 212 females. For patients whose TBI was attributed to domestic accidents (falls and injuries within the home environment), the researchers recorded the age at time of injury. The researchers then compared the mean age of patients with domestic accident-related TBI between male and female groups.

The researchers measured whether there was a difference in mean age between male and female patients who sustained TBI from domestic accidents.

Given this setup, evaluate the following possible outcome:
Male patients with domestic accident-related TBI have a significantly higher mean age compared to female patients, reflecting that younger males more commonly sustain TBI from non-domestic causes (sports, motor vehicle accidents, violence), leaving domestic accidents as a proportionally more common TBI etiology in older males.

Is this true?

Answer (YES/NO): NO